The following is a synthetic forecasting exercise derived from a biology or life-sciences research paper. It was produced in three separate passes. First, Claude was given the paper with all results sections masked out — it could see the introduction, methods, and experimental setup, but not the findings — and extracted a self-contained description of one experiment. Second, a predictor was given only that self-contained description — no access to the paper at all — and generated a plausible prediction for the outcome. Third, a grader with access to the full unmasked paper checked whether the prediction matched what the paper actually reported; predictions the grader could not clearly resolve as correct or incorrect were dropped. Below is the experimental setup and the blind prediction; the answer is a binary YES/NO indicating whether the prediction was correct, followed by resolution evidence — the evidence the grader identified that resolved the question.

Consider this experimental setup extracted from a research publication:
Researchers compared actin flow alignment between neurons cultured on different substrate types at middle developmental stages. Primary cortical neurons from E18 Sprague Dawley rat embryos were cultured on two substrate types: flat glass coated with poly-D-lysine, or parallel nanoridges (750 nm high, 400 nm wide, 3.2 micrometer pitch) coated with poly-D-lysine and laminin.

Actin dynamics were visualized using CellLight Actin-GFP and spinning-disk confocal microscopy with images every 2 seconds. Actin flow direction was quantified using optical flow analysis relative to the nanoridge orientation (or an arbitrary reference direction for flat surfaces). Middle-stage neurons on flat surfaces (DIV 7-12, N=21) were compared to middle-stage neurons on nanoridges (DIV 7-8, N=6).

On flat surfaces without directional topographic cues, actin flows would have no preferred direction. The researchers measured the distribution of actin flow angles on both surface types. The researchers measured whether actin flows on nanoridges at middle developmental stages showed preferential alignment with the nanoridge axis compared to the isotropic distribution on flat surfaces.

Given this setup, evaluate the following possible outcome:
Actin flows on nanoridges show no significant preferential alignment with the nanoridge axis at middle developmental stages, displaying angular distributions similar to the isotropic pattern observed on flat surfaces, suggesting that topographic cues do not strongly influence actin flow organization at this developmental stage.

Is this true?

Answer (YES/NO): NO